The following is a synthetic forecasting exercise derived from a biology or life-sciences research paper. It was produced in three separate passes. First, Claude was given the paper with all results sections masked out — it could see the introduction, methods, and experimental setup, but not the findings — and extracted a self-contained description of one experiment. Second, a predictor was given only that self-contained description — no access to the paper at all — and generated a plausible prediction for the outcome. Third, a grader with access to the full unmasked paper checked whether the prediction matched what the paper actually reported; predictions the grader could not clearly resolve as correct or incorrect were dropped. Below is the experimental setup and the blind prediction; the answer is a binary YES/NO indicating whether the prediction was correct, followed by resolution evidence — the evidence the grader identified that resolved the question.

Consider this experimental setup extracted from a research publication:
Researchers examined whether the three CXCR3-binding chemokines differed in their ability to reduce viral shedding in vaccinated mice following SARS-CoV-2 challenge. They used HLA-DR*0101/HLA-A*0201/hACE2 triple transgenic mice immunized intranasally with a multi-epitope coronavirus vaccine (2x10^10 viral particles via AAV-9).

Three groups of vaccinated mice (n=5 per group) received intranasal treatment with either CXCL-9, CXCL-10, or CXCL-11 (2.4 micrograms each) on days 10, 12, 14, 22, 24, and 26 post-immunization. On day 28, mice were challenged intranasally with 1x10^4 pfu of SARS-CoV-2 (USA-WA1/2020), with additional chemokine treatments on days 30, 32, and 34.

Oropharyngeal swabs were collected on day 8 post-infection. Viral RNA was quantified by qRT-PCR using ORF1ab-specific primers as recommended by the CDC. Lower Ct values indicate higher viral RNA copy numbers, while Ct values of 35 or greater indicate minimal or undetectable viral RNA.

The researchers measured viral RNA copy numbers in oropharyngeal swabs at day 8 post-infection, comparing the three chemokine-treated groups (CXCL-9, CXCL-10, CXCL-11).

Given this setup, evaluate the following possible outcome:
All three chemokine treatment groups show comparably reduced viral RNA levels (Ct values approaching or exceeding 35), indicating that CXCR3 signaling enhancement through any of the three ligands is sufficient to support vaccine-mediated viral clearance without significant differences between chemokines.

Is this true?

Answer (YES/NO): NO